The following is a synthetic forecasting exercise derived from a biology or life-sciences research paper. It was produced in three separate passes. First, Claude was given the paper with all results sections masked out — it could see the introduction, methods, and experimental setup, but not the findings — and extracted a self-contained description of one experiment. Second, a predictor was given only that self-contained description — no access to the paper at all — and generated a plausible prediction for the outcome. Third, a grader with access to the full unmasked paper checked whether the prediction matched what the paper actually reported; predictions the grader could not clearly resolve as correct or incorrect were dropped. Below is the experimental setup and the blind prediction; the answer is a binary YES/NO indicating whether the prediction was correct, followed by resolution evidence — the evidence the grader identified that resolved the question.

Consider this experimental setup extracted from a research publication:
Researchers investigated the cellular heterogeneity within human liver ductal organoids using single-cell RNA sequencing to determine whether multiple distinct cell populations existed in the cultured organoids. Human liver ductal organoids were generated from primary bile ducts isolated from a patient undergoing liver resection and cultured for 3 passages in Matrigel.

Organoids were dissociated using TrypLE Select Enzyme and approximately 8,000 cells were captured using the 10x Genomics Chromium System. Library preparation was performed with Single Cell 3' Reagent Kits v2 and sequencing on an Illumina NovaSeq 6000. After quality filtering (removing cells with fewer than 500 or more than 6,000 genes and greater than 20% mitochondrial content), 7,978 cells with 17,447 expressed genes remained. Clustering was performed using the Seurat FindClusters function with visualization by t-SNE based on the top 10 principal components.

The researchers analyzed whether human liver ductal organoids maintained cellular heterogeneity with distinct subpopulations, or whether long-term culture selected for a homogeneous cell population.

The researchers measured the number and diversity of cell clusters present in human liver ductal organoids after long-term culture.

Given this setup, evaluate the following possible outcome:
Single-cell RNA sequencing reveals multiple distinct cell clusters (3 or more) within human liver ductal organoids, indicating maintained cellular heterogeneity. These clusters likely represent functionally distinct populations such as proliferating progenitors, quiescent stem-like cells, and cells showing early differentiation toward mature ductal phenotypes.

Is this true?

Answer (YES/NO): NO